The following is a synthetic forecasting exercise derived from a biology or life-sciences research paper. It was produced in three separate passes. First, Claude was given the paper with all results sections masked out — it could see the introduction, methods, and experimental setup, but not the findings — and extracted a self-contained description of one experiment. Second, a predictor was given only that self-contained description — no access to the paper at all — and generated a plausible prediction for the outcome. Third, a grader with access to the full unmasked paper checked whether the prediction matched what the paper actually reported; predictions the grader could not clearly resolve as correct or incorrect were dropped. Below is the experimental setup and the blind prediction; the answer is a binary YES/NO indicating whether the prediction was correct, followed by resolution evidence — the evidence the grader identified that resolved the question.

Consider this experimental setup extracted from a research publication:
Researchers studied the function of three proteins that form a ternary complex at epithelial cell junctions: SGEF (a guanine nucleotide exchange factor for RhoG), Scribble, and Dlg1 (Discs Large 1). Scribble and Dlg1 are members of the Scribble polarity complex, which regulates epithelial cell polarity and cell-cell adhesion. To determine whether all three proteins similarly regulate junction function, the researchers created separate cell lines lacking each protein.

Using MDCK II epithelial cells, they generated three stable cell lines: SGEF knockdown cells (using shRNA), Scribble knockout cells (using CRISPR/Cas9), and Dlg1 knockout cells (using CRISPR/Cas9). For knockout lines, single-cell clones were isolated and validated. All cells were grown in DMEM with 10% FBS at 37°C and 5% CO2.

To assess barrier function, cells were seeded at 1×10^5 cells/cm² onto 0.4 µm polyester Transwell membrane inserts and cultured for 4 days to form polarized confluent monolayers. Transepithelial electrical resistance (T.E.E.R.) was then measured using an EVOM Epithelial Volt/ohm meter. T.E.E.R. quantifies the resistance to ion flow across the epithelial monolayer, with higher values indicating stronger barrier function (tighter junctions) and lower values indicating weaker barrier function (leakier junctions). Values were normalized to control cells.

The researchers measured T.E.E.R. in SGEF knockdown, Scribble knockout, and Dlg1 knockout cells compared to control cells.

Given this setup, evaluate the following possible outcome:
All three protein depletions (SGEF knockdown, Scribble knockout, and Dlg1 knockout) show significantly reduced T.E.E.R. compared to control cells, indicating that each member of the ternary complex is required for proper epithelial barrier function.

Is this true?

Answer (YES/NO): YES